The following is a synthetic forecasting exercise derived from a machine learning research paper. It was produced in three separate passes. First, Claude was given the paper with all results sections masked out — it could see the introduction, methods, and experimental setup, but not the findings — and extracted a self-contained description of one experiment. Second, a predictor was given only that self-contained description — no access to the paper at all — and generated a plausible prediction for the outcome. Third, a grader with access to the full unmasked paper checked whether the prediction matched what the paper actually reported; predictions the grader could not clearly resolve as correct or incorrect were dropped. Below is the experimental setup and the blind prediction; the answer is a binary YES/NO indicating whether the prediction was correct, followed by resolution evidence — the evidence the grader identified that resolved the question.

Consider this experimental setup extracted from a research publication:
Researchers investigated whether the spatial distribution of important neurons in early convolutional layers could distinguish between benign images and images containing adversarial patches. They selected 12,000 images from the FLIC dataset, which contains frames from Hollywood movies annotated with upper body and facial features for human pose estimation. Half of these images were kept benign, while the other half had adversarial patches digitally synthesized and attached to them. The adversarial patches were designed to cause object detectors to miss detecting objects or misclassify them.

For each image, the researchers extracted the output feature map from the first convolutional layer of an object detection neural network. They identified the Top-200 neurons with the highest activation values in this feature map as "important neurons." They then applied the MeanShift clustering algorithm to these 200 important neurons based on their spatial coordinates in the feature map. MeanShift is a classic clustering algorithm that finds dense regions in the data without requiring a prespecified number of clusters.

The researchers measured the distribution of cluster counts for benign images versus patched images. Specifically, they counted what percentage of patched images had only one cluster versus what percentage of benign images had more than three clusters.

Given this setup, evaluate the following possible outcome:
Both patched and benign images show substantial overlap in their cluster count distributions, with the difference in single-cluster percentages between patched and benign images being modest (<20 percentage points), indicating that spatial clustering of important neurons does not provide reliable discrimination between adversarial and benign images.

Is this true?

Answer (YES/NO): NO